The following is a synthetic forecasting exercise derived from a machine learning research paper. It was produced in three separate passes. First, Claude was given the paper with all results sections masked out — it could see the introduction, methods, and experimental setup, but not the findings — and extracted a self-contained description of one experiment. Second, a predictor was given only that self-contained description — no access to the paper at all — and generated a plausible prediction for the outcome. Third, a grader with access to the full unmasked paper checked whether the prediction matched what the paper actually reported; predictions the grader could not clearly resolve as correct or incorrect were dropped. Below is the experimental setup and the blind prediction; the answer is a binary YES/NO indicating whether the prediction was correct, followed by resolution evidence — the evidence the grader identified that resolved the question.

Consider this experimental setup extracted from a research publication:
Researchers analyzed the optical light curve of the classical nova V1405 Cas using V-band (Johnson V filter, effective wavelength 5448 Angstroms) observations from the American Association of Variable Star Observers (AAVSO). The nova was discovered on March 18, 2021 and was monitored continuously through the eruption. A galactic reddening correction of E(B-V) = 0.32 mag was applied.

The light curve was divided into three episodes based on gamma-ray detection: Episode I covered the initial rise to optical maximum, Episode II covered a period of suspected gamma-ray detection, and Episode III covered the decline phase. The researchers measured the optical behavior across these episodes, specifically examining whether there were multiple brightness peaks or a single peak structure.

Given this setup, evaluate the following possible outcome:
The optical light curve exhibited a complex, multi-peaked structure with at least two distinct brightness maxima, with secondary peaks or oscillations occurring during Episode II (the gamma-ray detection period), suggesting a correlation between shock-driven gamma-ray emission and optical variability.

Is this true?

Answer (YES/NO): YES